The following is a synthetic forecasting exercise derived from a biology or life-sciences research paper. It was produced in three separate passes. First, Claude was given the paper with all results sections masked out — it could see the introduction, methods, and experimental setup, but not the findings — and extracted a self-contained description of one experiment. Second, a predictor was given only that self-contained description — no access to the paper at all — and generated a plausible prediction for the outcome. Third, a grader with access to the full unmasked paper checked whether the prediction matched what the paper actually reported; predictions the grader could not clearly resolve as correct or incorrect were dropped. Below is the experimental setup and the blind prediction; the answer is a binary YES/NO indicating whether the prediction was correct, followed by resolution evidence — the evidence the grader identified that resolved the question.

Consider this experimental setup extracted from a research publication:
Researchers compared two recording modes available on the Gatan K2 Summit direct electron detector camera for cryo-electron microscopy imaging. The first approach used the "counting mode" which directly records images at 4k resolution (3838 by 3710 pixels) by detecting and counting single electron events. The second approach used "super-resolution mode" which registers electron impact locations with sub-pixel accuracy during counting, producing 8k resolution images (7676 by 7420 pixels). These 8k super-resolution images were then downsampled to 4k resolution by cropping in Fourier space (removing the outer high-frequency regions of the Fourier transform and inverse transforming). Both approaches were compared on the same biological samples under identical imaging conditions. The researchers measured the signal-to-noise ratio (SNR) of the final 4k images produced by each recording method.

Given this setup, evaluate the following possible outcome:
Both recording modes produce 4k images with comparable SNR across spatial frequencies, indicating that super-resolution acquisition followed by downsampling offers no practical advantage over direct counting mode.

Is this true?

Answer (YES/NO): NO